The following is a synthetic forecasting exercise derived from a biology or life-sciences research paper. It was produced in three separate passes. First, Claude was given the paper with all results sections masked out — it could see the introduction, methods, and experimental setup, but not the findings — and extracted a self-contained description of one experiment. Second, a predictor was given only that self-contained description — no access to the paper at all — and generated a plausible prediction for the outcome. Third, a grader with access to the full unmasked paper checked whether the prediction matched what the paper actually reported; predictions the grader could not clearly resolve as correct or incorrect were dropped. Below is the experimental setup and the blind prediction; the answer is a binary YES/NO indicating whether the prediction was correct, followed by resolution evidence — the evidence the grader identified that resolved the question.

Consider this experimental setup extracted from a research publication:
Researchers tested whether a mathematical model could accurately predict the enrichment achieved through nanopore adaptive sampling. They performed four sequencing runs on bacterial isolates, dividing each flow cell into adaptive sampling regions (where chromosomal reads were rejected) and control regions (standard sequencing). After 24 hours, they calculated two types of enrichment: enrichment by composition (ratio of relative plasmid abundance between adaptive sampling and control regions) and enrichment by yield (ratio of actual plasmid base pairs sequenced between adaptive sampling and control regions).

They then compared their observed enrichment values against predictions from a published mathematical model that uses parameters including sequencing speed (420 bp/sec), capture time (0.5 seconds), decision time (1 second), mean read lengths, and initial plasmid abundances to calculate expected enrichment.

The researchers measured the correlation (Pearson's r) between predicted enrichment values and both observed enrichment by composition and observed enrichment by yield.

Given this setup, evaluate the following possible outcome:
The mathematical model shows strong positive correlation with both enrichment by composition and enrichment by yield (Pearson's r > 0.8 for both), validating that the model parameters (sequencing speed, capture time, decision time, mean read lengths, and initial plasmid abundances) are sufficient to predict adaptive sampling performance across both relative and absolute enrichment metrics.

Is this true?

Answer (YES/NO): NO